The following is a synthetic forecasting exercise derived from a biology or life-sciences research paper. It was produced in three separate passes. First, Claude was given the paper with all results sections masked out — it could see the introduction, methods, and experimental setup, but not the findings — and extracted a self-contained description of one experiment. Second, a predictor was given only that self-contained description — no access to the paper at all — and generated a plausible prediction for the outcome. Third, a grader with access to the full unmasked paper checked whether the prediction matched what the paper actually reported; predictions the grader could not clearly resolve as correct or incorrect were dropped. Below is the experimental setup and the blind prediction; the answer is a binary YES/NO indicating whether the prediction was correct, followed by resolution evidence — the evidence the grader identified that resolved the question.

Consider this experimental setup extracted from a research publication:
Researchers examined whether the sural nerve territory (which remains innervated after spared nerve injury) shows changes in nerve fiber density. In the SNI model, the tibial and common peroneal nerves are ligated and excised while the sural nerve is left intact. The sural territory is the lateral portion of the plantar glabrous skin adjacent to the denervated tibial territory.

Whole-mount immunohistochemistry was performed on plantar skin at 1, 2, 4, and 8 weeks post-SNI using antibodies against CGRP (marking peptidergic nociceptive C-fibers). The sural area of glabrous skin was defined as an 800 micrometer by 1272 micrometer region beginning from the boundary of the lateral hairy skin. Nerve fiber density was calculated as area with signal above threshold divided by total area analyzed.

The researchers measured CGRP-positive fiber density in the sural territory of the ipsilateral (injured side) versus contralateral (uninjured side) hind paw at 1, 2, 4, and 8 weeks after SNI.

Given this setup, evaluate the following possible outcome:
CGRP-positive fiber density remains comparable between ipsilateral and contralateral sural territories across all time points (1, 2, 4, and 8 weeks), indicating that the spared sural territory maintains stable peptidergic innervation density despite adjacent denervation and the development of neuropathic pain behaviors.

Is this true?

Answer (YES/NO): NO